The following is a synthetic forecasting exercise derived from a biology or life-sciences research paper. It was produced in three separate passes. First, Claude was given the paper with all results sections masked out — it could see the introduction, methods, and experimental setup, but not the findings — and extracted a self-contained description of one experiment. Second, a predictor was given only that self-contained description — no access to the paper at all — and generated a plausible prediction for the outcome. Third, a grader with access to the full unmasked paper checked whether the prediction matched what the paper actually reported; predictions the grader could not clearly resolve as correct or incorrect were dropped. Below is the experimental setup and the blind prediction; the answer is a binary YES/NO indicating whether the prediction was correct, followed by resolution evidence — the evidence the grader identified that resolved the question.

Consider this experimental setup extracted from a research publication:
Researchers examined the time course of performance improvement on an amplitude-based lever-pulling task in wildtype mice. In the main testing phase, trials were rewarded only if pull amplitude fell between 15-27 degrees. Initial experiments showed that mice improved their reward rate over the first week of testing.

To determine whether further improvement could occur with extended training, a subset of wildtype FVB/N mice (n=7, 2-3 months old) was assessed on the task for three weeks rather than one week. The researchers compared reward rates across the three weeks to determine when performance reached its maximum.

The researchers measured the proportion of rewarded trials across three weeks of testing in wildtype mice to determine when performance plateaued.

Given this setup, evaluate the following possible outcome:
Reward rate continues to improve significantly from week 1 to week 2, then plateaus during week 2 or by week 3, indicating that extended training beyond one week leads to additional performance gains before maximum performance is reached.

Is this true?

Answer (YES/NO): NO